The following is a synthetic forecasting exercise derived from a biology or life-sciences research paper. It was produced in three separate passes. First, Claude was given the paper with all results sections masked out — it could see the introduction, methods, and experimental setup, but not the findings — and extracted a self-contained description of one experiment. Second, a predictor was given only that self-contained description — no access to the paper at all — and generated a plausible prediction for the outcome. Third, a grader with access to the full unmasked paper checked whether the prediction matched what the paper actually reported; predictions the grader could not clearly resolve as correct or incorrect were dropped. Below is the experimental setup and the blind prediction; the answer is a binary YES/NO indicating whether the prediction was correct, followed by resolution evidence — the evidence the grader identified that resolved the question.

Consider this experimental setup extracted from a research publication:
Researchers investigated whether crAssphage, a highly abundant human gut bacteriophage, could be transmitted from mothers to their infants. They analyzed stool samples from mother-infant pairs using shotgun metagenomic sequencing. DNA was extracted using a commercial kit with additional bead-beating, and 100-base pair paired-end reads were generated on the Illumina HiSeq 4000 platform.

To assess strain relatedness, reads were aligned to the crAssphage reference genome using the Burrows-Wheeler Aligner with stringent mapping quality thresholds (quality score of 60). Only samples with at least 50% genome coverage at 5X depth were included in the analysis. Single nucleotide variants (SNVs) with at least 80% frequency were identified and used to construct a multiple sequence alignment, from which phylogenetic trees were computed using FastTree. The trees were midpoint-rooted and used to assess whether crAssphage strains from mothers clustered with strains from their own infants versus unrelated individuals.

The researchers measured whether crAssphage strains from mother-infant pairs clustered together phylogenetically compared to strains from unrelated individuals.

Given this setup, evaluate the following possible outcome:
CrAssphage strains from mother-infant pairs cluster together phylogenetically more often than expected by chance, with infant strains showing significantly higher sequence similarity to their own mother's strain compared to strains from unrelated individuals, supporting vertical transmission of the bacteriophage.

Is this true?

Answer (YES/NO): YES